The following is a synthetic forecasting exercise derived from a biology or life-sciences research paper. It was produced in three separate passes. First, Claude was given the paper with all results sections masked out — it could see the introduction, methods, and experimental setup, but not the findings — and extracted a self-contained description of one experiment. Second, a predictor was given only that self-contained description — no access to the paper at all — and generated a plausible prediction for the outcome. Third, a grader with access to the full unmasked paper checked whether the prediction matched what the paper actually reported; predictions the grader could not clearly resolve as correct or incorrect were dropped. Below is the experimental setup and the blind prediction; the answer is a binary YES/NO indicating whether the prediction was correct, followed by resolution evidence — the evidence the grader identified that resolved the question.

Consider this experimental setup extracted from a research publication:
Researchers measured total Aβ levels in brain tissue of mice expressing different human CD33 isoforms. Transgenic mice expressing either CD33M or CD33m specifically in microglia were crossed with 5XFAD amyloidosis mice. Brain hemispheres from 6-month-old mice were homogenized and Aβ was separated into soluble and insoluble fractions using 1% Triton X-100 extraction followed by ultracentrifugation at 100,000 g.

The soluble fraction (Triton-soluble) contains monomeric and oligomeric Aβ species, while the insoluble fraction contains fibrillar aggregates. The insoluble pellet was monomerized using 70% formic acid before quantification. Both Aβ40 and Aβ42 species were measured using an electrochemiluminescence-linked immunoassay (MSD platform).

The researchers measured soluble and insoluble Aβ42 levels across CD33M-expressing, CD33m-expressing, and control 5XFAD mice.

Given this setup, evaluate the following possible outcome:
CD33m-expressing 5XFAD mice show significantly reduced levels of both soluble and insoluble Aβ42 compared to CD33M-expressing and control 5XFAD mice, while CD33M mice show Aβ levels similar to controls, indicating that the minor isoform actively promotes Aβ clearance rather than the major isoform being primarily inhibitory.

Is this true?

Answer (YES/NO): NO